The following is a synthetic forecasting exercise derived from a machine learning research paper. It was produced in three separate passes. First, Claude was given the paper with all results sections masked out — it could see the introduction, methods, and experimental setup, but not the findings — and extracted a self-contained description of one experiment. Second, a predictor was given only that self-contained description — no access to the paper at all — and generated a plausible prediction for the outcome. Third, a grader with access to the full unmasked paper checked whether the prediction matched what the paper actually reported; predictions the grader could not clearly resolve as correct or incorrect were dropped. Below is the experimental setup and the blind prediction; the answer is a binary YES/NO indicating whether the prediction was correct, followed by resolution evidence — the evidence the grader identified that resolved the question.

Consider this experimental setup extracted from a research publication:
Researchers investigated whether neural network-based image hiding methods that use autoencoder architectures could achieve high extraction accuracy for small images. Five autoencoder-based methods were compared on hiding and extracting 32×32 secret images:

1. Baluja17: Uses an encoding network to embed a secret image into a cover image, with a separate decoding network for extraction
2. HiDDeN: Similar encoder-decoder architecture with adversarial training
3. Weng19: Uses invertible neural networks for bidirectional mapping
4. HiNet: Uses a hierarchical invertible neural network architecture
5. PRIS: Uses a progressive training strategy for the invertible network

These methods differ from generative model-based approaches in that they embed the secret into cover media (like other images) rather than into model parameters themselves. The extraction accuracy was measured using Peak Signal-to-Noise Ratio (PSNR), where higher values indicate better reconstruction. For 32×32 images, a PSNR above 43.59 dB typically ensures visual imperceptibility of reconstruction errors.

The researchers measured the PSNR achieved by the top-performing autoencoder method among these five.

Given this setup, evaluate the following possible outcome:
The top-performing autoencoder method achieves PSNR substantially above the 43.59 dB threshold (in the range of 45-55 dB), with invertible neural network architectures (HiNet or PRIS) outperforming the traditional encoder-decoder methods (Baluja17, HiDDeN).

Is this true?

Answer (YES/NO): NO